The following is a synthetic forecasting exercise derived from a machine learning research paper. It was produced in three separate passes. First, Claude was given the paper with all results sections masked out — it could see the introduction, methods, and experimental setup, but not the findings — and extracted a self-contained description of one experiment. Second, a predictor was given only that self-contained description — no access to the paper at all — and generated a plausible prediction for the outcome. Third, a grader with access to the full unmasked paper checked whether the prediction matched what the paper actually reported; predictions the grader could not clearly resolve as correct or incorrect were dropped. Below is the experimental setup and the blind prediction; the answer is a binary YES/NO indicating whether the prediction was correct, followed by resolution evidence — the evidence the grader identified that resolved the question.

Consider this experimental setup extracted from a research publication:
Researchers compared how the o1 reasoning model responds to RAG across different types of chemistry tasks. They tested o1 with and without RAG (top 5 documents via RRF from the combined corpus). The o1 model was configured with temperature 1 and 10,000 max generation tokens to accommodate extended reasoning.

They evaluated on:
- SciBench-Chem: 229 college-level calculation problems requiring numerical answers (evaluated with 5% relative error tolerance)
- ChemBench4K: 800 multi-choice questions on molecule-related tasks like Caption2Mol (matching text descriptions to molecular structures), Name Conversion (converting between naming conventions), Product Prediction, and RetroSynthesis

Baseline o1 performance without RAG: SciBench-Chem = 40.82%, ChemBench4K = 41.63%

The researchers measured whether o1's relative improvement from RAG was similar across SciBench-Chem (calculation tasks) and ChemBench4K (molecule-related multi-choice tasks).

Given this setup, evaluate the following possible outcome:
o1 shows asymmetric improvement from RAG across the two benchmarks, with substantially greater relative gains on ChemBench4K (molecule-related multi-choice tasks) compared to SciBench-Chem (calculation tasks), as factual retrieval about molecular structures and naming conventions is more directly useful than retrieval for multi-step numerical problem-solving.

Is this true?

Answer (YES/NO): YES